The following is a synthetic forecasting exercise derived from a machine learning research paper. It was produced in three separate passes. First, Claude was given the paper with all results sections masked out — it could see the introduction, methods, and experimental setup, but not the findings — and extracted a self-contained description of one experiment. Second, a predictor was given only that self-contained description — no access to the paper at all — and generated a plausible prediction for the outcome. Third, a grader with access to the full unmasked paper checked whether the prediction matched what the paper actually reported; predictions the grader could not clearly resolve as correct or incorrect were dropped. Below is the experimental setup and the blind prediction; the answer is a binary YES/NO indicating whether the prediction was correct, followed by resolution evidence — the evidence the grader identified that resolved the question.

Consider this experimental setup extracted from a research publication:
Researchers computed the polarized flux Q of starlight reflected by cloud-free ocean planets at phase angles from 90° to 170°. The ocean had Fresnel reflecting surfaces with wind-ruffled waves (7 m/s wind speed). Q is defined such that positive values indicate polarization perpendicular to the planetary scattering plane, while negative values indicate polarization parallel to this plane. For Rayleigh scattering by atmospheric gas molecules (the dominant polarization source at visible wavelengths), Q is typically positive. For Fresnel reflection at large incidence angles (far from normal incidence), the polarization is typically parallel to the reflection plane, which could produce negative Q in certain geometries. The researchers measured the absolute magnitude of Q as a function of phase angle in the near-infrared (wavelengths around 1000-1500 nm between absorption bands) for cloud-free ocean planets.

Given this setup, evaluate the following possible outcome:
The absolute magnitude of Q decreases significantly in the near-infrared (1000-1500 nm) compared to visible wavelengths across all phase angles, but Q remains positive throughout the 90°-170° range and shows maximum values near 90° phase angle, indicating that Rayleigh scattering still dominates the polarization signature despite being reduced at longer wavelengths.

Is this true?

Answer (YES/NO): NO